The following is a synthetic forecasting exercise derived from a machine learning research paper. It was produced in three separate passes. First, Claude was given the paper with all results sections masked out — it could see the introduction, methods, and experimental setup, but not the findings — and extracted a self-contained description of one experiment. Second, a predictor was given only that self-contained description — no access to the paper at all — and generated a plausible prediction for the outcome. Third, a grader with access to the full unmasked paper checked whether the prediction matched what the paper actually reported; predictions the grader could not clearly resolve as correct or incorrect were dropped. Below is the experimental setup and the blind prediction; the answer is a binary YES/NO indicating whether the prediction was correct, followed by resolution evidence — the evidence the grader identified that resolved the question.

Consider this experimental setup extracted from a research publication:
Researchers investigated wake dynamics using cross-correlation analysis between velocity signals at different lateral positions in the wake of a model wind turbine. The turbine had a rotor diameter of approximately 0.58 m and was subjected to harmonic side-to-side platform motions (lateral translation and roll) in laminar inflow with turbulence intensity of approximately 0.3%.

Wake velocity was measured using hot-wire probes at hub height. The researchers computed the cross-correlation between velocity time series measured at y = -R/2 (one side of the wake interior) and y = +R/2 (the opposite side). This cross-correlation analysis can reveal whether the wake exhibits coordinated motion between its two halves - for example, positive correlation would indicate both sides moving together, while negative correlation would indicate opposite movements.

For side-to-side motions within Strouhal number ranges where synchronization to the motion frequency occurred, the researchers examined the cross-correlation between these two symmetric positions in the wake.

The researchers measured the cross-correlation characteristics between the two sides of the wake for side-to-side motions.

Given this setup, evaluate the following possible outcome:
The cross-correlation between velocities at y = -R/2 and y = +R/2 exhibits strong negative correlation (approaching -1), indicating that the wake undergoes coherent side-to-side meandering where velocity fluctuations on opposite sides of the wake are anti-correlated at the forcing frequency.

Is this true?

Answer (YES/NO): NO